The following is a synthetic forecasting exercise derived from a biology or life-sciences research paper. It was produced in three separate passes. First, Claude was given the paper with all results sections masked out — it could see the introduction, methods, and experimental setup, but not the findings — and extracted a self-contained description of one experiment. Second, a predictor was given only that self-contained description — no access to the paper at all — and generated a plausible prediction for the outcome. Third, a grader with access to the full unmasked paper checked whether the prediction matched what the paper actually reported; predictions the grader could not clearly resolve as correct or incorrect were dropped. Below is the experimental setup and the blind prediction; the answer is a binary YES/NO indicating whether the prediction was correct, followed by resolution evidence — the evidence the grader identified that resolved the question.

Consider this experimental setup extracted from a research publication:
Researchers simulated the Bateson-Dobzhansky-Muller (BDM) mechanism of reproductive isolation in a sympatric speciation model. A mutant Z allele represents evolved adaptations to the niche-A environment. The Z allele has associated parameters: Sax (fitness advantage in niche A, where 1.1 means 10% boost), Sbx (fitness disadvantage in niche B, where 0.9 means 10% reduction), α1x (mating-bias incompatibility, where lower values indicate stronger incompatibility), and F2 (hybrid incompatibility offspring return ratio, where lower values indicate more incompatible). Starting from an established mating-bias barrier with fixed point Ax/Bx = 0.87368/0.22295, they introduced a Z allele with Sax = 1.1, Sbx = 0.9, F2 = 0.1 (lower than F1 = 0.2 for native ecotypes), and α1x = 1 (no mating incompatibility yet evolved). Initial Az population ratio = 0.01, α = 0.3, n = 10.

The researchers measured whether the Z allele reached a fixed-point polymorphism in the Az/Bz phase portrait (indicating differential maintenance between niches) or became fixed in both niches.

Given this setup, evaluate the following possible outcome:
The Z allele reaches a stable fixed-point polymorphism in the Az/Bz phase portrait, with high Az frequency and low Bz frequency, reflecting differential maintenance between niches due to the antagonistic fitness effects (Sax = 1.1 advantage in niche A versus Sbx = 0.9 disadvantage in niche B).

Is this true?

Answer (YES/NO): NO